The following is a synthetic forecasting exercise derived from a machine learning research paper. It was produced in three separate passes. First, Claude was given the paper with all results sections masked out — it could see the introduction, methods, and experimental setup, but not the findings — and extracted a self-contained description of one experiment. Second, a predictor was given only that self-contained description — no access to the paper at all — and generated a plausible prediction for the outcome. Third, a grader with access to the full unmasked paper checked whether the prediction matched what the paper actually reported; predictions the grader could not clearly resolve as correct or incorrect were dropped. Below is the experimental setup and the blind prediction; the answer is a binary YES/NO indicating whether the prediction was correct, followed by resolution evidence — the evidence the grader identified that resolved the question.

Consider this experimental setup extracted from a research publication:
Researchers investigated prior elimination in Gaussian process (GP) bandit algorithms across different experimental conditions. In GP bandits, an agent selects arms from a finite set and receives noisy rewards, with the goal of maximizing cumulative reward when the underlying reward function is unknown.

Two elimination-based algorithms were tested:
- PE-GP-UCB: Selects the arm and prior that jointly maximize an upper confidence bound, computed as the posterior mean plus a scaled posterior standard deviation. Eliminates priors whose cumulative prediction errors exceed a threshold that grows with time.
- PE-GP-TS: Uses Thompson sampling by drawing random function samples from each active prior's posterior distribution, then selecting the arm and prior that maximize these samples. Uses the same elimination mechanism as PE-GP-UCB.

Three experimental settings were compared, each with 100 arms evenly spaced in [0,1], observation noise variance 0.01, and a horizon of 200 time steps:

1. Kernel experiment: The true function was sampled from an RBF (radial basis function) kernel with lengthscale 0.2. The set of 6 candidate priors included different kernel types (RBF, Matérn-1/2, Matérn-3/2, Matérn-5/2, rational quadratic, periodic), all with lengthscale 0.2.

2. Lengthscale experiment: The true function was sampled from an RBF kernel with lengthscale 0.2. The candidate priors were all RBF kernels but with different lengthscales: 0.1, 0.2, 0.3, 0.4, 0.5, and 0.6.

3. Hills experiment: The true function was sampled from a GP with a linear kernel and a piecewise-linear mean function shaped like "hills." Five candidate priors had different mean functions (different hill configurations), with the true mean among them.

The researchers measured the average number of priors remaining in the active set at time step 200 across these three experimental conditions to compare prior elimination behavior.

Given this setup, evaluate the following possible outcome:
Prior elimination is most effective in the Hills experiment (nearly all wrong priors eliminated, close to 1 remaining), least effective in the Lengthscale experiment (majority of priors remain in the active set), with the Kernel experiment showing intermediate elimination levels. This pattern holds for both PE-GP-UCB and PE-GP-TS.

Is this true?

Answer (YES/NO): NO